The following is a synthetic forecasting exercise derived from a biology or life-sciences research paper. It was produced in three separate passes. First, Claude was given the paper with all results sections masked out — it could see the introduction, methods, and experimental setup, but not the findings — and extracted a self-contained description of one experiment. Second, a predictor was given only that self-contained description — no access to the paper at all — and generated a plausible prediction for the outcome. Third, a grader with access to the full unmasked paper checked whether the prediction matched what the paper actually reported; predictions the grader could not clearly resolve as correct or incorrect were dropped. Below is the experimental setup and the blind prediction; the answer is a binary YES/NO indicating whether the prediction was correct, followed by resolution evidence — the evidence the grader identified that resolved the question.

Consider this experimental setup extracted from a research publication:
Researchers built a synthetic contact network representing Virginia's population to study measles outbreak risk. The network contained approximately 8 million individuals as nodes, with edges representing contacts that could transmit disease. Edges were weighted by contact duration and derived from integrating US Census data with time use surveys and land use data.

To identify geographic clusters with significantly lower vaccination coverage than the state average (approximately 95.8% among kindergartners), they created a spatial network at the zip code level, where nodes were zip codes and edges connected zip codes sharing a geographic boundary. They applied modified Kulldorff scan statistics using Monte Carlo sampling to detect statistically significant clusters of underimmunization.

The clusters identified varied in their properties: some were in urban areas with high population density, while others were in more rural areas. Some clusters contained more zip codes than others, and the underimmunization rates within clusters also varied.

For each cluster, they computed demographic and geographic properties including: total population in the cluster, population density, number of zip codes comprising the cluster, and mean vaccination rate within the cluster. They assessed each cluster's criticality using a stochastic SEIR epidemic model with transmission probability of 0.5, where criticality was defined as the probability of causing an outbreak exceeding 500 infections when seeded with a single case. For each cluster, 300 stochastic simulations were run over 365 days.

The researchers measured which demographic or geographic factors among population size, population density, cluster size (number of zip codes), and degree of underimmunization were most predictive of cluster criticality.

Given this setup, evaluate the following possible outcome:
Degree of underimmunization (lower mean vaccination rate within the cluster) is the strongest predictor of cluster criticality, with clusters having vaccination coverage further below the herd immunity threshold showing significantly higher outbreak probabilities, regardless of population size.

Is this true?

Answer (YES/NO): NO